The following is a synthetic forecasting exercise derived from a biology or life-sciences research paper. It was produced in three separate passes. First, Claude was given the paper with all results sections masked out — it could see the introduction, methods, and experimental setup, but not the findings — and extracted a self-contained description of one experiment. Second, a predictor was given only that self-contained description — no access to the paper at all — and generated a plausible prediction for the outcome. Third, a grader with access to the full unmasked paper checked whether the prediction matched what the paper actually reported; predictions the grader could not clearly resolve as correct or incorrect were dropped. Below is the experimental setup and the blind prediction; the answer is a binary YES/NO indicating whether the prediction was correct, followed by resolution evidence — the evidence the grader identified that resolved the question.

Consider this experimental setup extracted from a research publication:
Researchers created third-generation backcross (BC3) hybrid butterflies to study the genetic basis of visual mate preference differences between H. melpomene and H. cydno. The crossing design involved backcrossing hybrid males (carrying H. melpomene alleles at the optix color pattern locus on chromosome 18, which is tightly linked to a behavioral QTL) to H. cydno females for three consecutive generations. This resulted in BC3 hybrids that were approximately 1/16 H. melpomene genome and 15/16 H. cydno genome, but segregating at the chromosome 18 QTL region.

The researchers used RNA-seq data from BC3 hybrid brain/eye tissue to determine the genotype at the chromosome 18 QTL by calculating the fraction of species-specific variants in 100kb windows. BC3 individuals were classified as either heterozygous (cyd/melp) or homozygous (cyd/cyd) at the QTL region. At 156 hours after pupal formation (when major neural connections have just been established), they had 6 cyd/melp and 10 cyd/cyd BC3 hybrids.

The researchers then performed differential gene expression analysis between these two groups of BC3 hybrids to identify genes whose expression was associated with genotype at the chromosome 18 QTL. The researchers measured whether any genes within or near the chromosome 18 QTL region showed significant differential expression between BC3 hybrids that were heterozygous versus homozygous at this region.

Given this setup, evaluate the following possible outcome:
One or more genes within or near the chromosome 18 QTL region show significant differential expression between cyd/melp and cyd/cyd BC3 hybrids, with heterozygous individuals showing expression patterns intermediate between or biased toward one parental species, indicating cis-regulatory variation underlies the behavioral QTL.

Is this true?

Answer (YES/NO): NO